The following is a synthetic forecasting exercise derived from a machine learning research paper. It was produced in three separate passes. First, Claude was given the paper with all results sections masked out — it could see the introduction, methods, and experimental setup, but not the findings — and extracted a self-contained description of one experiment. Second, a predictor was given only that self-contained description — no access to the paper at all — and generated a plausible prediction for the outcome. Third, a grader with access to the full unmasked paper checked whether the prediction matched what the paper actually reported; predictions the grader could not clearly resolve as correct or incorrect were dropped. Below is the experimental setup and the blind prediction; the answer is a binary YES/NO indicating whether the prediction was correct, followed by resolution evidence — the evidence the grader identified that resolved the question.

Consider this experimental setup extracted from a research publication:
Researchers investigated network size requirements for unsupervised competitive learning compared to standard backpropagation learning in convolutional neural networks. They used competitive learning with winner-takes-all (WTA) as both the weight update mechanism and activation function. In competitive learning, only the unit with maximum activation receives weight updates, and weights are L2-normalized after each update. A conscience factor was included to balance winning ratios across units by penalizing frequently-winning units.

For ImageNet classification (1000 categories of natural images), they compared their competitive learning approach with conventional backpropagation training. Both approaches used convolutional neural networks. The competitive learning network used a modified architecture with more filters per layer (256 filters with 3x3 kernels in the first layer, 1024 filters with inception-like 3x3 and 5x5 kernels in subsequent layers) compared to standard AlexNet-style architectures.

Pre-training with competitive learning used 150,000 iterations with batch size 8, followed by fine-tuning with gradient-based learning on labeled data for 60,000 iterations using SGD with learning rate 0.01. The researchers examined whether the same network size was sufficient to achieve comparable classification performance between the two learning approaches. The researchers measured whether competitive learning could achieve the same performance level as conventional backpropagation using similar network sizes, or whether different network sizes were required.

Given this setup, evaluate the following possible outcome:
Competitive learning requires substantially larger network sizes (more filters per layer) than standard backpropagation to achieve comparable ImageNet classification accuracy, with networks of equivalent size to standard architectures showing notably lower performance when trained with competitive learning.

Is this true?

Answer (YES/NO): NO